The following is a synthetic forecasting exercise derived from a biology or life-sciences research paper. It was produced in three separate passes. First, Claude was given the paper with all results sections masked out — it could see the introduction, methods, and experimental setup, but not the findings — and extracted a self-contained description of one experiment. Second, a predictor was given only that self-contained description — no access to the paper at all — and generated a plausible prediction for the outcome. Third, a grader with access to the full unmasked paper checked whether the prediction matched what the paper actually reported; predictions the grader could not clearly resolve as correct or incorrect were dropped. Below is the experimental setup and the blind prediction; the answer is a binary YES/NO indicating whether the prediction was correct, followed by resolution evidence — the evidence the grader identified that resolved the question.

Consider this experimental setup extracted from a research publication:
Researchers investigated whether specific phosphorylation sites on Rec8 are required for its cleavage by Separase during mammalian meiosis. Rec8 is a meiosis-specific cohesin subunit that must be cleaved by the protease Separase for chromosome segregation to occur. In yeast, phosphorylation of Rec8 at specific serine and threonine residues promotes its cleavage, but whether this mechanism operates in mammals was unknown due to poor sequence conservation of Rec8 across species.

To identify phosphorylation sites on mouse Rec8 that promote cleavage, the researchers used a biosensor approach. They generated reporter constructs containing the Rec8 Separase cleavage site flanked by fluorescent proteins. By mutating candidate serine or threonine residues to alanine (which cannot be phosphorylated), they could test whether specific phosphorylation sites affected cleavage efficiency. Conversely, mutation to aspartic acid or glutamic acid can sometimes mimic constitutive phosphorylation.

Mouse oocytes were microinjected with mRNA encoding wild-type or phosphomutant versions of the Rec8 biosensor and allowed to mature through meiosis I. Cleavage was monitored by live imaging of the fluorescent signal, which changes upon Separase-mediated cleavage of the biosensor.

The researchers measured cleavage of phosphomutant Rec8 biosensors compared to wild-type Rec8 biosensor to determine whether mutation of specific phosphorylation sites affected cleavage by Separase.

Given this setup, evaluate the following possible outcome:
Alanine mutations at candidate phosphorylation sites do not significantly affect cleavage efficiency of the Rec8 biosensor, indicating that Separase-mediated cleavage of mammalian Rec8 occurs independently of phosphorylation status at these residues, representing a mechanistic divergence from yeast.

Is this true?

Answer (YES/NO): NO